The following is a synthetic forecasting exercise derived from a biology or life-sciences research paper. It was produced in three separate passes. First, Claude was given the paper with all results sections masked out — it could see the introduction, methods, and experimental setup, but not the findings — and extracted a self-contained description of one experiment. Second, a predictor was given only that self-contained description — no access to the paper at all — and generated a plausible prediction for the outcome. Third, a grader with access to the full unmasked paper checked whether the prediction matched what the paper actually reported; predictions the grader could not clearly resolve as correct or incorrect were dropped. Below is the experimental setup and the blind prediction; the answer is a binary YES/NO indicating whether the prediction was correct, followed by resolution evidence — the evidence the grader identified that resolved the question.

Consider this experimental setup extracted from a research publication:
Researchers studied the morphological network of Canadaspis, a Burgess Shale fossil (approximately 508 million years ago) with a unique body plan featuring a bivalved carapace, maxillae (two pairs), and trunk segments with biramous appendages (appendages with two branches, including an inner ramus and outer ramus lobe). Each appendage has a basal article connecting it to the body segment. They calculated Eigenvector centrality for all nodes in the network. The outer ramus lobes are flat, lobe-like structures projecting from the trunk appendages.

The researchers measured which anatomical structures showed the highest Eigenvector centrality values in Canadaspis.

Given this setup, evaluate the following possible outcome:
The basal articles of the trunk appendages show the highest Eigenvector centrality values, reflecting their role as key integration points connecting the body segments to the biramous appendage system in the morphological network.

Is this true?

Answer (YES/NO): NO